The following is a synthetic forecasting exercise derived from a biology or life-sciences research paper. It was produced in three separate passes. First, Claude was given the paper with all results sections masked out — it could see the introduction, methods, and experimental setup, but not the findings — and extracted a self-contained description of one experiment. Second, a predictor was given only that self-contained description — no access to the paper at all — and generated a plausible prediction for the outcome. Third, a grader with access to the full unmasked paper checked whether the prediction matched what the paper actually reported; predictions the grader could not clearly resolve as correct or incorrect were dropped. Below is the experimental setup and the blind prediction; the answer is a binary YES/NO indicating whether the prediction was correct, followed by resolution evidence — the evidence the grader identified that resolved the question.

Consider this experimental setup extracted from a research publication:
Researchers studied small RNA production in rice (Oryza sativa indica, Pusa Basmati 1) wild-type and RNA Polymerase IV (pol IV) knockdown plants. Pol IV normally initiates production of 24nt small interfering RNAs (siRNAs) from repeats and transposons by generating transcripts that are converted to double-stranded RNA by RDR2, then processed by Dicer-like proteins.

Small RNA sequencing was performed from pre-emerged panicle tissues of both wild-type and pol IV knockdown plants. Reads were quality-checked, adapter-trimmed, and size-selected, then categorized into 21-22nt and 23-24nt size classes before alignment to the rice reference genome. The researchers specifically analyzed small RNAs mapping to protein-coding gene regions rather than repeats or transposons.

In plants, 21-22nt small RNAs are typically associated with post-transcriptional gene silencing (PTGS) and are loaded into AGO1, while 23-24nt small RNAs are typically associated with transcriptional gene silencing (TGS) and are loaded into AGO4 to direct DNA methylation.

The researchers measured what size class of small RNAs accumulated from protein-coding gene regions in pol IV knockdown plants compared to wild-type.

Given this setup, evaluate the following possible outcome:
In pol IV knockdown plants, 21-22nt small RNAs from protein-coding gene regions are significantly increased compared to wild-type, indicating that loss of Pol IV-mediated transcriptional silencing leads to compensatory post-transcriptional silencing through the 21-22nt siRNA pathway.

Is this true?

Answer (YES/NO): YES